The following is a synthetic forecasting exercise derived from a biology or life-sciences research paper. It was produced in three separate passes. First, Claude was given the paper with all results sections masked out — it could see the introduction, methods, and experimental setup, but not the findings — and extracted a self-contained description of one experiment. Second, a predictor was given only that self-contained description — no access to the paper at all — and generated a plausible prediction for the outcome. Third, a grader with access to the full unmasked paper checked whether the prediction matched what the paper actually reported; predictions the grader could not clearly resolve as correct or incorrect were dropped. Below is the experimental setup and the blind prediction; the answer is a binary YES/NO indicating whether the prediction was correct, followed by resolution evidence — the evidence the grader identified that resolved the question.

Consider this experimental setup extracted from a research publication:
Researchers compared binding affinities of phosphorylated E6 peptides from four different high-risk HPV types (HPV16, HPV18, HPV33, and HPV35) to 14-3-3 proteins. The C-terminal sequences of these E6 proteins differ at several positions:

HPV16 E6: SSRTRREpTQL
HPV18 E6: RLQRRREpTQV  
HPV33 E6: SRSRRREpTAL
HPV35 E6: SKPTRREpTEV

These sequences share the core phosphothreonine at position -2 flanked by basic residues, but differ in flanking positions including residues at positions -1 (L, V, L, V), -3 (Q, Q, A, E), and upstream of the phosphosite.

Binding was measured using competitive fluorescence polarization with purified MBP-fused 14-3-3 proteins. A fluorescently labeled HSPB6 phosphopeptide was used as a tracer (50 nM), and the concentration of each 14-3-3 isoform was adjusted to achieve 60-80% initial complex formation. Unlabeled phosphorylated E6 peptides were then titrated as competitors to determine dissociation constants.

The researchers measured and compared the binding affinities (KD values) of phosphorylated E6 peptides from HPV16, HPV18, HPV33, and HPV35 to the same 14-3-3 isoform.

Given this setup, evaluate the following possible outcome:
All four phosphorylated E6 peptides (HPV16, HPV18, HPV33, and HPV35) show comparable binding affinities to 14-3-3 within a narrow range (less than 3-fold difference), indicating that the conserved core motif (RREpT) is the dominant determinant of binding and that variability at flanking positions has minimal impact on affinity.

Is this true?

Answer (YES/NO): NO